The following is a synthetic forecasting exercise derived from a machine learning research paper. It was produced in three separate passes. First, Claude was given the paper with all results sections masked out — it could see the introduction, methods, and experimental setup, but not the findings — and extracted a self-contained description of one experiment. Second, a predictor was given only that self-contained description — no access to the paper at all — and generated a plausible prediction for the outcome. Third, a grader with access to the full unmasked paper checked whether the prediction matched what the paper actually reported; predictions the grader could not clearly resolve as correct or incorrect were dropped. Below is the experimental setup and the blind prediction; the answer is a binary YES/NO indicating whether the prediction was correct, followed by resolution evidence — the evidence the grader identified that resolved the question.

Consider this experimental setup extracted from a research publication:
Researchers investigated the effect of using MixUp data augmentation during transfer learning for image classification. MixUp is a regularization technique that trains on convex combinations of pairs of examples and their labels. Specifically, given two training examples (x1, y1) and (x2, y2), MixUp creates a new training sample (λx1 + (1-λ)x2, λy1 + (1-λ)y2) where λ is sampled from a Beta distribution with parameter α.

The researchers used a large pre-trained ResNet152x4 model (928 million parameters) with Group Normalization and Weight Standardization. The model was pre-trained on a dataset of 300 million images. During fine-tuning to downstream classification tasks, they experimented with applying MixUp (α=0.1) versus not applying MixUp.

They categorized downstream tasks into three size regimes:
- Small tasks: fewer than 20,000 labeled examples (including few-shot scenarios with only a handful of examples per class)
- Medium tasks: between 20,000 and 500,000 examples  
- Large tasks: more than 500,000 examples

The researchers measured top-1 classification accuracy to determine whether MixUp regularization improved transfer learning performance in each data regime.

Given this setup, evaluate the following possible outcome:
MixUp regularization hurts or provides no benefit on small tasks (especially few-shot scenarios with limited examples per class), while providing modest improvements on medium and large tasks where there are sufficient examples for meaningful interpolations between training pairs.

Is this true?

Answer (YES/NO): YES